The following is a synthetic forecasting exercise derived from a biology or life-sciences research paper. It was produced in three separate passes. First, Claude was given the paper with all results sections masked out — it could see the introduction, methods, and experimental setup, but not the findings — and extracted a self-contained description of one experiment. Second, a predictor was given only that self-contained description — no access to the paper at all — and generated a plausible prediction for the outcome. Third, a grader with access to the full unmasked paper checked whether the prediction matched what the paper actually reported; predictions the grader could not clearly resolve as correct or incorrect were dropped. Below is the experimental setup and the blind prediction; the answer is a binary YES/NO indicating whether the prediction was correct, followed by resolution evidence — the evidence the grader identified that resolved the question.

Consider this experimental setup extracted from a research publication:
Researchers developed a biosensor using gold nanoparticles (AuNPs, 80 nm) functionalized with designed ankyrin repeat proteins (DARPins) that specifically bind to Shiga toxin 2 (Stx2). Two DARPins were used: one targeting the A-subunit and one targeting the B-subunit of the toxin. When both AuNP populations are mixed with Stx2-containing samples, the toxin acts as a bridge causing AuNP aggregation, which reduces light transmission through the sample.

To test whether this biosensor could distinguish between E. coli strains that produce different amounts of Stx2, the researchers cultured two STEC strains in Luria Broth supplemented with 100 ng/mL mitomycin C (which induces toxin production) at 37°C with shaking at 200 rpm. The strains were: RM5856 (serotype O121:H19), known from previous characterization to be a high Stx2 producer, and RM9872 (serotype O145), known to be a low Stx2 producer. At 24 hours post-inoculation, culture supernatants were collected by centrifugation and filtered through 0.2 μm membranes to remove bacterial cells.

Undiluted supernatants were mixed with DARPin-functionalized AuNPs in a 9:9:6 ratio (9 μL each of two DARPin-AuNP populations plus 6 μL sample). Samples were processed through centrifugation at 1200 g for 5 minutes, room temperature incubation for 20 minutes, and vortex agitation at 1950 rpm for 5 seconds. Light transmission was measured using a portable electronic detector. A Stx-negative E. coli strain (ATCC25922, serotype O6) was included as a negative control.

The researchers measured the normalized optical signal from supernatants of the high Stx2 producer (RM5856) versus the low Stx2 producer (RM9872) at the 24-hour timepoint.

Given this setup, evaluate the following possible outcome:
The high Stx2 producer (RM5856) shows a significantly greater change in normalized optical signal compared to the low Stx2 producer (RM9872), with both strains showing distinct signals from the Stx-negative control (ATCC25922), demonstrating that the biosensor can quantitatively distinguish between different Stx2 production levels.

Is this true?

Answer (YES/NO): NO